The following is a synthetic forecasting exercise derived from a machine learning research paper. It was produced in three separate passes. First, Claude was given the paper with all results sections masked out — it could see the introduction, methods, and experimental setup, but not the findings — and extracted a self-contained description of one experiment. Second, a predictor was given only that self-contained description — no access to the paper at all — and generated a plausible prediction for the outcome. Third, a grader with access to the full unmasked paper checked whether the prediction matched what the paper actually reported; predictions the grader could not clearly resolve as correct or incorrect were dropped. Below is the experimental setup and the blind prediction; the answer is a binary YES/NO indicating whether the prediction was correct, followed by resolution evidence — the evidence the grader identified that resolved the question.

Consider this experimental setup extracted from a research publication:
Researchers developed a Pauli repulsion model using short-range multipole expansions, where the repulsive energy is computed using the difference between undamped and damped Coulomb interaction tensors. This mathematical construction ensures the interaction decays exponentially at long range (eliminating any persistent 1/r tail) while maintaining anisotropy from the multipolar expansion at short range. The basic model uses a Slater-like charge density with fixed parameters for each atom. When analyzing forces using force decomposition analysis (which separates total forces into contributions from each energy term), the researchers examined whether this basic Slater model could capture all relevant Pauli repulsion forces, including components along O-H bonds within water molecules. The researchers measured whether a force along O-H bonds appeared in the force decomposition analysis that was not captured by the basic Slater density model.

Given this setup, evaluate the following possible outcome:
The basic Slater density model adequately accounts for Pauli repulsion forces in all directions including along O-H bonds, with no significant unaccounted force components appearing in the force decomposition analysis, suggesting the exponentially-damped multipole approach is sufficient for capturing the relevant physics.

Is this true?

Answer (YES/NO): NO